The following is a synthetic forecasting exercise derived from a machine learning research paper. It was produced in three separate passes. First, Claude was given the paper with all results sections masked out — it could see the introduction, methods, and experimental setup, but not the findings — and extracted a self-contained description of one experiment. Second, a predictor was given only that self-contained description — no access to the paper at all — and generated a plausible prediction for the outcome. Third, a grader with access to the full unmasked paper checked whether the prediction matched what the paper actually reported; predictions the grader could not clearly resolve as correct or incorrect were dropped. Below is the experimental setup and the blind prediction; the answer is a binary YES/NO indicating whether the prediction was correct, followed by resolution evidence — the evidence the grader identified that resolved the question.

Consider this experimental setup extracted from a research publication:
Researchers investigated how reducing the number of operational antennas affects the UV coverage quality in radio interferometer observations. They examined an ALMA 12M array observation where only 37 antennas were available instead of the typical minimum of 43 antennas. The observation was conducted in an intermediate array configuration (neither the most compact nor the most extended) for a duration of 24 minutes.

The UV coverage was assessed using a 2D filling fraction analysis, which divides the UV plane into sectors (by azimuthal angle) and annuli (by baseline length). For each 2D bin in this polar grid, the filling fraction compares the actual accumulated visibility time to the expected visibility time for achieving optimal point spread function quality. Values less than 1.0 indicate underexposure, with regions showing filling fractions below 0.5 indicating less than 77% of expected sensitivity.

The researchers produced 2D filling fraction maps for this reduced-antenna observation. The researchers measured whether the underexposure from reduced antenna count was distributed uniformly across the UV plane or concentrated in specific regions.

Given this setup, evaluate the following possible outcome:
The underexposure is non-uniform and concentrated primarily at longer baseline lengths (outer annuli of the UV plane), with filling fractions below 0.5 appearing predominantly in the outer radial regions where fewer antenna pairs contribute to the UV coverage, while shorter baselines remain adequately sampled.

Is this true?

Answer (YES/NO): YES